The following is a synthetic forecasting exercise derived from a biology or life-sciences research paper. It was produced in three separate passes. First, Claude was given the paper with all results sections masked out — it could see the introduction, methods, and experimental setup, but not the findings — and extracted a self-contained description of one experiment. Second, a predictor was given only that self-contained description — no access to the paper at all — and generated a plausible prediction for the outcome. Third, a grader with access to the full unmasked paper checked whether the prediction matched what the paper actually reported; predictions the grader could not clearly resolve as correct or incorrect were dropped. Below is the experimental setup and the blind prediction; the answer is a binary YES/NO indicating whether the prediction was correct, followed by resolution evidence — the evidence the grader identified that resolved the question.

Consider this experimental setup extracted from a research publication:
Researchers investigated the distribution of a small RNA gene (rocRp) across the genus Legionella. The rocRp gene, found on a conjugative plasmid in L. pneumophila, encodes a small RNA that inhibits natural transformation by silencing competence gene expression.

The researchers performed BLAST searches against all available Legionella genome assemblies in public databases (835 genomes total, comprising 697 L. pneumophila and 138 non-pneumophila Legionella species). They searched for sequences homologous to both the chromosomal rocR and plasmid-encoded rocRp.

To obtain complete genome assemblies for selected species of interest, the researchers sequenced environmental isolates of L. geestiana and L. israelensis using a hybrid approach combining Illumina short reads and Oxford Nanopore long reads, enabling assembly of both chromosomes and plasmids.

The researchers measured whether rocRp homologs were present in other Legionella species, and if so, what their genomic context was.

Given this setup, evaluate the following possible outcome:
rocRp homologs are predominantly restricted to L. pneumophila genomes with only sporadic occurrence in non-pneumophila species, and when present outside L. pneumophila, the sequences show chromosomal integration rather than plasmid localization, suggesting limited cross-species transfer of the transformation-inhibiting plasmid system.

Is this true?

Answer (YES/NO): NO